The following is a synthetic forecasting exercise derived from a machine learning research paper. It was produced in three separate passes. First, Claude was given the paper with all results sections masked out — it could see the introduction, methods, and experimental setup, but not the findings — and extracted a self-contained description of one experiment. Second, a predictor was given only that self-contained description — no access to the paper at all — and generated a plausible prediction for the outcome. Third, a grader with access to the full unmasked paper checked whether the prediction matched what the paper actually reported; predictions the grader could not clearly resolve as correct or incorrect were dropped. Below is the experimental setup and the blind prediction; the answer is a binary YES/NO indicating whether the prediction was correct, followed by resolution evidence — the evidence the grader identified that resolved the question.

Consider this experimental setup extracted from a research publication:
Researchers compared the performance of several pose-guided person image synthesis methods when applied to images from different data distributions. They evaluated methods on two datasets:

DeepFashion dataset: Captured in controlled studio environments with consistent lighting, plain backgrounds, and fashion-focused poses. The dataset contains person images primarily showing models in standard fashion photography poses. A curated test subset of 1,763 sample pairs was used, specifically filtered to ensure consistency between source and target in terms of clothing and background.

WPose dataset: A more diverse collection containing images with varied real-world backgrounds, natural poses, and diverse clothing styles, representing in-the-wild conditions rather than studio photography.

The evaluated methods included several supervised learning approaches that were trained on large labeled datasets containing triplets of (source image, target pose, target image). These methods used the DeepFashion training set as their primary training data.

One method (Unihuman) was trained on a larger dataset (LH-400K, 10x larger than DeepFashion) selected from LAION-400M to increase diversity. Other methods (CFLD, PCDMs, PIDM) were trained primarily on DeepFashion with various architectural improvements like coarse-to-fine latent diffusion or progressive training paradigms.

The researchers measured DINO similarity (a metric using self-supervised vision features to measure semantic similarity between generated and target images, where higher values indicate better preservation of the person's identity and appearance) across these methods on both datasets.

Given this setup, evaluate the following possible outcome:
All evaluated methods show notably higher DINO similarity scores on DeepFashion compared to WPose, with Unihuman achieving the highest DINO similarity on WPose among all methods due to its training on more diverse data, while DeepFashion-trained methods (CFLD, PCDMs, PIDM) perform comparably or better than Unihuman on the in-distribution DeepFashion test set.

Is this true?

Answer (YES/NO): NO